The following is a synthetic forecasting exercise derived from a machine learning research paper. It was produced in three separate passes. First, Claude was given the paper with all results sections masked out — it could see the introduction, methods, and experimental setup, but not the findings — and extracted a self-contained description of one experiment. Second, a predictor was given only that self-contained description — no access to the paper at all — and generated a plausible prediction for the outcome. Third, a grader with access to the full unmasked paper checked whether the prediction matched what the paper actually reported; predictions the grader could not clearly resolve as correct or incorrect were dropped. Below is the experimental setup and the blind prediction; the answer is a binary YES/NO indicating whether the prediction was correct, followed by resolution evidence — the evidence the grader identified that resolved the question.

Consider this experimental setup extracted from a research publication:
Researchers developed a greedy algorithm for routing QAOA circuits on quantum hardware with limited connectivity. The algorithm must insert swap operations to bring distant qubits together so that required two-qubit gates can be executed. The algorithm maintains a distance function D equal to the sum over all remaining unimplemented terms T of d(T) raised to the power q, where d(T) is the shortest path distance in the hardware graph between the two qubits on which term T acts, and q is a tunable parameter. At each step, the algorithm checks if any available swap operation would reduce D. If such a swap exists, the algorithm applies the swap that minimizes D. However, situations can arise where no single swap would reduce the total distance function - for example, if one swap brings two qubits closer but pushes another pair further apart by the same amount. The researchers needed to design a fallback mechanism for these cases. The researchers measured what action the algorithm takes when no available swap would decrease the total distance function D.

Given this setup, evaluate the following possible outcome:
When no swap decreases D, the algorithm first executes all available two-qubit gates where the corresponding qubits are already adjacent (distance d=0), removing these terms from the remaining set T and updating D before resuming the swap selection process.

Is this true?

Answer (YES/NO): NO